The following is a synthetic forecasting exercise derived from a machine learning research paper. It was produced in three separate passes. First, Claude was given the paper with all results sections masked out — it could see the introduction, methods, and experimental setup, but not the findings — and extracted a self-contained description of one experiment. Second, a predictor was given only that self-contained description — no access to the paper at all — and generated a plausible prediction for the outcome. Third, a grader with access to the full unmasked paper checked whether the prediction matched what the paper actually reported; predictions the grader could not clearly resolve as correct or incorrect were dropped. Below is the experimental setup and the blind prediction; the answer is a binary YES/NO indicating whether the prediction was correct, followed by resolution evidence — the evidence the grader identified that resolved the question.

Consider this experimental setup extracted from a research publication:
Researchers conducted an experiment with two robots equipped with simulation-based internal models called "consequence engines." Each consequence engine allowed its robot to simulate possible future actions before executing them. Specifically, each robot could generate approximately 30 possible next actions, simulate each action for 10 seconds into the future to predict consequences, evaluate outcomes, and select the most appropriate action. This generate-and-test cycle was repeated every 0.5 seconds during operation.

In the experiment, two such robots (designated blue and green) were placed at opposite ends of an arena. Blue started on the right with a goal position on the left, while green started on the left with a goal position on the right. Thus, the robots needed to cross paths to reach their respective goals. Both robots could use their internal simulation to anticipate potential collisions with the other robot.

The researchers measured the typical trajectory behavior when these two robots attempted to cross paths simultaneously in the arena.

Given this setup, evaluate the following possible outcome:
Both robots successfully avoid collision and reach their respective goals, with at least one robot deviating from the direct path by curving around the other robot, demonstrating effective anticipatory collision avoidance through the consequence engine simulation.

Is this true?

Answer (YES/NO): YES